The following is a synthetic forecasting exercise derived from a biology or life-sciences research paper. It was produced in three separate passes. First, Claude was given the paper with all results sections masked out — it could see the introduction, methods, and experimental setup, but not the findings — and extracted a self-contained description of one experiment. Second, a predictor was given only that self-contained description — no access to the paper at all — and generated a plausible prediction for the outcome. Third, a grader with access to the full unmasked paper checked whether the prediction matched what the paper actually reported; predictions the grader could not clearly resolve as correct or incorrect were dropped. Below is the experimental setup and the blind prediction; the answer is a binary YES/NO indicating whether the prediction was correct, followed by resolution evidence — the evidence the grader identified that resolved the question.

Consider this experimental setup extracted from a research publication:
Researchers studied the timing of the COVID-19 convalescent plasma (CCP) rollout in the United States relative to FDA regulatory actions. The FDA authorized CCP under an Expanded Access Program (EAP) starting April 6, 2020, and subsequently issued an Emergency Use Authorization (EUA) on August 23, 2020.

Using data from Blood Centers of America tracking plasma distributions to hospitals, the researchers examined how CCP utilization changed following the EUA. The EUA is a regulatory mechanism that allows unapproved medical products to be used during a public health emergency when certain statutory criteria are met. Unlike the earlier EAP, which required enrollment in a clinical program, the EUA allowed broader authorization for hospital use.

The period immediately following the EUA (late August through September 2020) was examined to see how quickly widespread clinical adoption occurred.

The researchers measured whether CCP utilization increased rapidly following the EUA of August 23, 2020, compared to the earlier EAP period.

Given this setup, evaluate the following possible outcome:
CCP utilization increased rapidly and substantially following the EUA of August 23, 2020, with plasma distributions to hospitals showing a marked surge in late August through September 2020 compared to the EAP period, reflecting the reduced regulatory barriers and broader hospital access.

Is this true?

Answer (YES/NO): NO